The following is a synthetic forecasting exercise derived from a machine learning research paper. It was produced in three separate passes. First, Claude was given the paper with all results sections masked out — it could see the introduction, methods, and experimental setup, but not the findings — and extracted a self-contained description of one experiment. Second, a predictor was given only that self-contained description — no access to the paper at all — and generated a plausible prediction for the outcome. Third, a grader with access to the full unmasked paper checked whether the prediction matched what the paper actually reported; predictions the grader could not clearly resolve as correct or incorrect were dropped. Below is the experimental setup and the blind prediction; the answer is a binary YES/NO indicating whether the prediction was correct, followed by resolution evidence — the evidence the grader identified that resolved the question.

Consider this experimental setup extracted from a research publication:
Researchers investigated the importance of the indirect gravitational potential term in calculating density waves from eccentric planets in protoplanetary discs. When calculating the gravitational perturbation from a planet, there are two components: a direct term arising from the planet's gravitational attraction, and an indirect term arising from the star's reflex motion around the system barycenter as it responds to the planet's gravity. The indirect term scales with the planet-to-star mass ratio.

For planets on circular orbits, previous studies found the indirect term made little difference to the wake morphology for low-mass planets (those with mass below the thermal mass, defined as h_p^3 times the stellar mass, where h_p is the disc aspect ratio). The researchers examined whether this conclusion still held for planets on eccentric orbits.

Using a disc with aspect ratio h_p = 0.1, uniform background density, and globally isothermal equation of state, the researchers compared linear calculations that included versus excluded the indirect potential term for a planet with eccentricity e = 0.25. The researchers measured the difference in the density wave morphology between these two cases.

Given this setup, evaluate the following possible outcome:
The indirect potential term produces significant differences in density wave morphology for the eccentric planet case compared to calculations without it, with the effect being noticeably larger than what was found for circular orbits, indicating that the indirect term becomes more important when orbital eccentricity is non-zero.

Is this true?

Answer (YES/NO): NO